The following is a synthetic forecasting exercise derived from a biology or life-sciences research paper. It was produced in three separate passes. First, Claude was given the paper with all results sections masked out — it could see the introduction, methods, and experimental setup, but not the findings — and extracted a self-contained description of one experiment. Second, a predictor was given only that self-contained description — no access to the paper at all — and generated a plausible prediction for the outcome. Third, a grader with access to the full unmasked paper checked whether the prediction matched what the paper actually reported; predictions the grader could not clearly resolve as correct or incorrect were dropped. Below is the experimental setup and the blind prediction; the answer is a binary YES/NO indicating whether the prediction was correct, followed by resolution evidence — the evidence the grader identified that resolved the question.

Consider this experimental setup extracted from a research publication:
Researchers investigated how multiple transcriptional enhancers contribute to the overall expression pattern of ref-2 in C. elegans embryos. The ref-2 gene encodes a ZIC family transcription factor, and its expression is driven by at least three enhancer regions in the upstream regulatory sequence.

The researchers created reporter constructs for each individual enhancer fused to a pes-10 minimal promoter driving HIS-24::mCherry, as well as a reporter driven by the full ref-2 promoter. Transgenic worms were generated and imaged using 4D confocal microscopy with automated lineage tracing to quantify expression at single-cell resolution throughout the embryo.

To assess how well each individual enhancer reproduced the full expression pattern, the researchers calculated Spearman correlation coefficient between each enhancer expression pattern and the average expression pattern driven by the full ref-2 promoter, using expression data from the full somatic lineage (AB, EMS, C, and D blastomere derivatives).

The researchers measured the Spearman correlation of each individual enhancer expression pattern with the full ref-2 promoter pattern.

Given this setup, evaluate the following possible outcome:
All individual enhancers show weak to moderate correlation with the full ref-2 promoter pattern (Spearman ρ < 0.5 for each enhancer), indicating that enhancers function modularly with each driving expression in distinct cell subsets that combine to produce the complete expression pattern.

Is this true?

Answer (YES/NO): NO